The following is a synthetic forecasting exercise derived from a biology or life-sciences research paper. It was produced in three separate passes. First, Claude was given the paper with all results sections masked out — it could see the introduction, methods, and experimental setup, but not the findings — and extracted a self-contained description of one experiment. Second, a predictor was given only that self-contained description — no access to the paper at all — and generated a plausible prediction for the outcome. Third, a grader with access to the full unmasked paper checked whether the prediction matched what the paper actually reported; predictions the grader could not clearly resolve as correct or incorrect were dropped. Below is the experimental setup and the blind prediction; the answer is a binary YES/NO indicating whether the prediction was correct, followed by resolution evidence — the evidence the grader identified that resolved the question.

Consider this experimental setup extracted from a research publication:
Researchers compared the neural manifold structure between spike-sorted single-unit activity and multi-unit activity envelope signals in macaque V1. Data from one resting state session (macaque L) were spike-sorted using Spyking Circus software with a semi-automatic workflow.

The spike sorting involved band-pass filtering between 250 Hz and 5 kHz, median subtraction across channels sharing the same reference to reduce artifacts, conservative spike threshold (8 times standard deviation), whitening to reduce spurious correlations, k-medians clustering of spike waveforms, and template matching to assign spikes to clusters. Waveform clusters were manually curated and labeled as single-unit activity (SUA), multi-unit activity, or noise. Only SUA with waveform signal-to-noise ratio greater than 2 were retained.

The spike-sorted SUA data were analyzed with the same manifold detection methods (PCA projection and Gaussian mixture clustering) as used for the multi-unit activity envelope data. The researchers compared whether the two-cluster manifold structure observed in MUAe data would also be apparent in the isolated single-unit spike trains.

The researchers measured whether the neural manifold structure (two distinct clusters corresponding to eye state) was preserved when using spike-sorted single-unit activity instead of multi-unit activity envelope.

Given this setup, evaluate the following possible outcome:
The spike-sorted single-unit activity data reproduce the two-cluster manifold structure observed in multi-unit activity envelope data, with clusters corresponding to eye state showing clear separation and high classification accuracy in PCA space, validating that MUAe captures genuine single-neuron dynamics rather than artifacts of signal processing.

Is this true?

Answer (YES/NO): YES